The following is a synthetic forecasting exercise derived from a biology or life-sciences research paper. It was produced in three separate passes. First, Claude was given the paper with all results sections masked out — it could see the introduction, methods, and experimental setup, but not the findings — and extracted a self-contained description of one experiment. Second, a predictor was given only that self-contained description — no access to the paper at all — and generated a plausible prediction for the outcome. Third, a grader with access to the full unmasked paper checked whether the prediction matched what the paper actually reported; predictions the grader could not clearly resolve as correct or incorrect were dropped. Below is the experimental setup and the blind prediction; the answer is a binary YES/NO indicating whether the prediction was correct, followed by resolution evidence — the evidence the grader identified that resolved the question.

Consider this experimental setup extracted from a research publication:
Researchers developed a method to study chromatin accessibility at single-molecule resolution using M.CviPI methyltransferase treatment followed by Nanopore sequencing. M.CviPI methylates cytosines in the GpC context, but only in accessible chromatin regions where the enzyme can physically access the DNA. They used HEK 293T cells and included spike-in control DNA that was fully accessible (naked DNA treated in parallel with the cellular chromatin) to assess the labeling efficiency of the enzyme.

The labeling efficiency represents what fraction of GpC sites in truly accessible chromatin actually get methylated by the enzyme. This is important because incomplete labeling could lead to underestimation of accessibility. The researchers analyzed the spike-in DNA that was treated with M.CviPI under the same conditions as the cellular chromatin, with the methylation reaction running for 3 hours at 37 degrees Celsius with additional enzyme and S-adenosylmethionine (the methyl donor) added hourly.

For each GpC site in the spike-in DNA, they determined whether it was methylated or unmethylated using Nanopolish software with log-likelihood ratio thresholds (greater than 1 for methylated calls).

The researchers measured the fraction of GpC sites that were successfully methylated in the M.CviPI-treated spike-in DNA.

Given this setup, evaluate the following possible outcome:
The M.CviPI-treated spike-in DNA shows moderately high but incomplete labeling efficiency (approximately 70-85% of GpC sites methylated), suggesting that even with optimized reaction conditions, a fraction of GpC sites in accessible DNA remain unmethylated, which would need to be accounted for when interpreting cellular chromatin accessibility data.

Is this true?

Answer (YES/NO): NO